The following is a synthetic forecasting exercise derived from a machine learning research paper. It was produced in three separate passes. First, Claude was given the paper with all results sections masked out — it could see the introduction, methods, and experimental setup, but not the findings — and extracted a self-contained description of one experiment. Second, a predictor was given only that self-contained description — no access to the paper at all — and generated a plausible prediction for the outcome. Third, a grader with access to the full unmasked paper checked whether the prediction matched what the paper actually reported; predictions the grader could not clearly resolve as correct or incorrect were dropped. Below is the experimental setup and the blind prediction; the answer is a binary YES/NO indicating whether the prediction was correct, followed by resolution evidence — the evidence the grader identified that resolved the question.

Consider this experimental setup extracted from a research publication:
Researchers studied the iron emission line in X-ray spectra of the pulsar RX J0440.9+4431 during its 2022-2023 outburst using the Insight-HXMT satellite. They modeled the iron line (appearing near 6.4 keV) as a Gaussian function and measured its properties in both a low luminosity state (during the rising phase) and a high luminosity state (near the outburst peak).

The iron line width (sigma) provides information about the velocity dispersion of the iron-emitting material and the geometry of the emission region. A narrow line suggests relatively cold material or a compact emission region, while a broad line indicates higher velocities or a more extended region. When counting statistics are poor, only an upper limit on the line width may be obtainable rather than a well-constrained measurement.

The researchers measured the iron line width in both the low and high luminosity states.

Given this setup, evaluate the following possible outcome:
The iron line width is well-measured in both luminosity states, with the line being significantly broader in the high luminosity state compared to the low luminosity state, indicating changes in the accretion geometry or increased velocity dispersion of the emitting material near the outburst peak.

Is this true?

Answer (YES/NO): NO